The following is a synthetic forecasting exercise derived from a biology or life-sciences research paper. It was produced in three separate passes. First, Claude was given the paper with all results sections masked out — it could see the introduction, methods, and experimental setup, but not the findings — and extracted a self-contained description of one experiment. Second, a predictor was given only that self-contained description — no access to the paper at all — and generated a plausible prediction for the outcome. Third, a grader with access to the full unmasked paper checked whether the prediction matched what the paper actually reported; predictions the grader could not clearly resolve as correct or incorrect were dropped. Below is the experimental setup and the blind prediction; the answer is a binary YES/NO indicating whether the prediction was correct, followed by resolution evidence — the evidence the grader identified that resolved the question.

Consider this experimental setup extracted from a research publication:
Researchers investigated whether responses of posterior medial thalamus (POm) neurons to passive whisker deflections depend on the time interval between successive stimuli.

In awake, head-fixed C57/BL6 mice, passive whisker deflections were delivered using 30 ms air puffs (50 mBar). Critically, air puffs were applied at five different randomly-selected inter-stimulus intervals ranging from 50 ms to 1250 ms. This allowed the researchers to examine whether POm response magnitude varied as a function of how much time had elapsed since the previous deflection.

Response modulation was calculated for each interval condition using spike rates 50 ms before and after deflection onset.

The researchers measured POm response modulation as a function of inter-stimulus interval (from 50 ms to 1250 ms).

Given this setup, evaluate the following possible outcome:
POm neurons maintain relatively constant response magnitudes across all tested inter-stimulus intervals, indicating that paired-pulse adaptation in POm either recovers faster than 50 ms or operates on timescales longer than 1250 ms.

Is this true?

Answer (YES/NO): NO